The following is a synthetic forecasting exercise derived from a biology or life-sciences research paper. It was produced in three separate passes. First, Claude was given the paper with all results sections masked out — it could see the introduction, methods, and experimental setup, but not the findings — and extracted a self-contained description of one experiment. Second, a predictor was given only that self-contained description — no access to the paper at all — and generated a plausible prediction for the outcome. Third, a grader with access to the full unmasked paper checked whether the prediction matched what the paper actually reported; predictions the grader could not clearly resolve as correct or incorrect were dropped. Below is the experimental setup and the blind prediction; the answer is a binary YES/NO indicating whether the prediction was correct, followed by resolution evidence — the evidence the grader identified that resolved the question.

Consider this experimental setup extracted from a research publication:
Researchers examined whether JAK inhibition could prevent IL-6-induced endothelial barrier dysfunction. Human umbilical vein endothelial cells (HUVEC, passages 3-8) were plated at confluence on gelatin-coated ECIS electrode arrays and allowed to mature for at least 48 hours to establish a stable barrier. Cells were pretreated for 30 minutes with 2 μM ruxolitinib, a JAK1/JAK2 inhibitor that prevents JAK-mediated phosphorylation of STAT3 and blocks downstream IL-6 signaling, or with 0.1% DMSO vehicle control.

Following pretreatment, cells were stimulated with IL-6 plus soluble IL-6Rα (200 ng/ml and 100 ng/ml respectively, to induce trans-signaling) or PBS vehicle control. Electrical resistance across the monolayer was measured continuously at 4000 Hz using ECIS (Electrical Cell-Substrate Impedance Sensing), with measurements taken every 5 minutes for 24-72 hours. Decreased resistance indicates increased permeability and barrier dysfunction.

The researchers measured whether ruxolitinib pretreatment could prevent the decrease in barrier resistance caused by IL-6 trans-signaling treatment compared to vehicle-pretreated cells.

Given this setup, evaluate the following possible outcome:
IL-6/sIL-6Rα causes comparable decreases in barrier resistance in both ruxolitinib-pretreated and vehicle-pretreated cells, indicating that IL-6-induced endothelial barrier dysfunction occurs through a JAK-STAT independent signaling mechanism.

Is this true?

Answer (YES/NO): NO